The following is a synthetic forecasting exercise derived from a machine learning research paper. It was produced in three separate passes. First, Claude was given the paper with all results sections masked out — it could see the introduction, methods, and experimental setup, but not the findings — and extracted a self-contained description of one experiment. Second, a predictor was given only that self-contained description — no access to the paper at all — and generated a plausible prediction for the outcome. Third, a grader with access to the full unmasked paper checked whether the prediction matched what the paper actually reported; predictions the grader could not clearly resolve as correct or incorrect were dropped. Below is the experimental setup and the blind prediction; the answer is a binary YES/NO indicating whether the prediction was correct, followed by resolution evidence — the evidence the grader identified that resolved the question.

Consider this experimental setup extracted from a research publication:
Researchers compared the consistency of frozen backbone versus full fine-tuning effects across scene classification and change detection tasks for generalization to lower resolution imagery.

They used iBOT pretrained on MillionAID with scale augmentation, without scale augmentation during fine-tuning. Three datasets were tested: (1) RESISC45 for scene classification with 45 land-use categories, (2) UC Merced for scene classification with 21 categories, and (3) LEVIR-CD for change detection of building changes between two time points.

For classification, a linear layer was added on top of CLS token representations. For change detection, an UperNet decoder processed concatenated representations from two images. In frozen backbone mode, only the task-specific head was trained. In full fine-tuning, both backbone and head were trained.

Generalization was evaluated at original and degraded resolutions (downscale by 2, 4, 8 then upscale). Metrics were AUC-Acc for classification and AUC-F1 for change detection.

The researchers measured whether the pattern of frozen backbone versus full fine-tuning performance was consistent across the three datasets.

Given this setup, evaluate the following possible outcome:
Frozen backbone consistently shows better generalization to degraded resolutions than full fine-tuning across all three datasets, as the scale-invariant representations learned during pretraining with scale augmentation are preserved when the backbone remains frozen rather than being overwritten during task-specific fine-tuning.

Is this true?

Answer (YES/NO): NO